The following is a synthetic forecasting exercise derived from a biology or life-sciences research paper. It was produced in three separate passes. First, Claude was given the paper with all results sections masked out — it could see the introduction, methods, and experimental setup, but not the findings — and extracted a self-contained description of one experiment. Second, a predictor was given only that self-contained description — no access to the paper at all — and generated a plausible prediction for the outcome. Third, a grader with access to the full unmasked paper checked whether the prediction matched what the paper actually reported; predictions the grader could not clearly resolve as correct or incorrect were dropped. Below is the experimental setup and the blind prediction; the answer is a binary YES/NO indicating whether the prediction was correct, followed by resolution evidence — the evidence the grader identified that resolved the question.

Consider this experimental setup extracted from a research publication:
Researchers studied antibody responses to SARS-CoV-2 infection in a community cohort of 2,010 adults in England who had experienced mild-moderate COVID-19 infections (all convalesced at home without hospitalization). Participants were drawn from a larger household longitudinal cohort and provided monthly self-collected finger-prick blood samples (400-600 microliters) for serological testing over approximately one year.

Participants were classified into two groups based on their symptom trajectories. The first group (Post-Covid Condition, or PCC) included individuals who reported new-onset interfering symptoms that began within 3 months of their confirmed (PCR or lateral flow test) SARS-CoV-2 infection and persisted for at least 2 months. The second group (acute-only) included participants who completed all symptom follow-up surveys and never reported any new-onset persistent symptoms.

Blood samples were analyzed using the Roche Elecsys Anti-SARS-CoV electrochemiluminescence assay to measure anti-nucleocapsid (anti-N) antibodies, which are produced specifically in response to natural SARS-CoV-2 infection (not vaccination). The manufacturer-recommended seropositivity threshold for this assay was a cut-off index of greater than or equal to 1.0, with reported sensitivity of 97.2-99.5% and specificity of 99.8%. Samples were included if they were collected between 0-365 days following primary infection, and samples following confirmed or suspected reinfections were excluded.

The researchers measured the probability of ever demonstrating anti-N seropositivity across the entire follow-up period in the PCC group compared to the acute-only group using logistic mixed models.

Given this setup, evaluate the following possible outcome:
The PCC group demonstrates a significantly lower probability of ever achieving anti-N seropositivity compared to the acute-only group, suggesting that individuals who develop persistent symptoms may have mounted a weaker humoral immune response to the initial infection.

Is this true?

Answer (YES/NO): NO